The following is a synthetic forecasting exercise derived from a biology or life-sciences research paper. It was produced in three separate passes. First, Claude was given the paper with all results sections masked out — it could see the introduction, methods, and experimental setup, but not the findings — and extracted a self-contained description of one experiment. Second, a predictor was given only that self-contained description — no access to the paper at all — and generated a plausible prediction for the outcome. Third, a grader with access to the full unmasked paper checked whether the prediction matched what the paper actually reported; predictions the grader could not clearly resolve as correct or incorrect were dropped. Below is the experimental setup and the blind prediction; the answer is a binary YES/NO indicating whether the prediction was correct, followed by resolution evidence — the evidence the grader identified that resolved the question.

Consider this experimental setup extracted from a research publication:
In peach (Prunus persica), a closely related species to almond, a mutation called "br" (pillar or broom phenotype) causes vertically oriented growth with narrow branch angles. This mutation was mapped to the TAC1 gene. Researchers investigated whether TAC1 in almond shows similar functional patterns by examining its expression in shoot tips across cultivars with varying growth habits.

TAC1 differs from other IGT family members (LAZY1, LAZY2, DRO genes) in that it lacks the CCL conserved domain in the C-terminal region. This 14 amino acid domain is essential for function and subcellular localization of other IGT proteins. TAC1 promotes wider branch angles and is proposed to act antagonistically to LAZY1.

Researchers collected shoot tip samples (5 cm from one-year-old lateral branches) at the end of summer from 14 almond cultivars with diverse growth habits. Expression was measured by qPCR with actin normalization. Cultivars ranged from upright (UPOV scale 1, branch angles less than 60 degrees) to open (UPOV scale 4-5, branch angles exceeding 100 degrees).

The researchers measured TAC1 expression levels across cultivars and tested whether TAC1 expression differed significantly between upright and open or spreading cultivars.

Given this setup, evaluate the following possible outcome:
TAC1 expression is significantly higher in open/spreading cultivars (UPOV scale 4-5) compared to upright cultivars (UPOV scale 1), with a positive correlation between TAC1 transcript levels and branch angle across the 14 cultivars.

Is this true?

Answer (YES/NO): NO